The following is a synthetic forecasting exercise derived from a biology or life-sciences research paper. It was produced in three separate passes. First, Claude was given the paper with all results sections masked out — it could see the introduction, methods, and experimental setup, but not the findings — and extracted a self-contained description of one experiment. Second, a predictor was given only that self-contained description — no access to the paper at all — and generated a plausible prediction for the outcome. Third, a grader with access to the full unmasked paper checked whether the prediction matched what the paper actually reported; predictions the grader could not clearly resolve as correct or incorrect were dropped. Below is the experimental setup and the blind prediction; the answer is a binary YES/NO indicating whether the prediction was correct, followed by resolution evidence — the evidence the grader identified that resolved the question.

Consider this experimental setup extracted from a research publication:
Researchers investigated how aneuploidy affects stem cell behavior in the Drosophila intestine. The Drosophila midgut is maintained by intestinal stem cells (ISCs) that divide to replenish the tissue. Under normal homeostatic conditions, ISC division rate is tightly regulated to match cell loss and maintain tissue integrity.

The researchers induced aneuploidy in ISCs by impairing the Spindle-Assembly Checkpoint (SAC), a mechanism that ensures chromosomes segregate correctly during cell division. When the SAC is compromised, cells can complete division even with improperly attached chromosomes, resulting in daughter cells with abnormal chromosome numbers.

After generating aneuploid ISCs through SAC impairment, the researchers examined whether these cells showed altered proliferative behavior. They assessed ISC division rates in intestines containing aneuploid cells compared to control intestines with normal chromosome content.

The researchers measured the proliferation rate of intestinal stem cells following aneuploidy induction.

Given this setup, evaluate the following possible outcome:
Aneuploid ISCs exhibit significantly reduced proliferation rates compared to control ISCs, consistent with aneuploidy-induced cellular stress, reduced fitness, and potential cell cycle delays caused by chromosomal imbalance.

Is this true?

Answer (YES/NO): NO